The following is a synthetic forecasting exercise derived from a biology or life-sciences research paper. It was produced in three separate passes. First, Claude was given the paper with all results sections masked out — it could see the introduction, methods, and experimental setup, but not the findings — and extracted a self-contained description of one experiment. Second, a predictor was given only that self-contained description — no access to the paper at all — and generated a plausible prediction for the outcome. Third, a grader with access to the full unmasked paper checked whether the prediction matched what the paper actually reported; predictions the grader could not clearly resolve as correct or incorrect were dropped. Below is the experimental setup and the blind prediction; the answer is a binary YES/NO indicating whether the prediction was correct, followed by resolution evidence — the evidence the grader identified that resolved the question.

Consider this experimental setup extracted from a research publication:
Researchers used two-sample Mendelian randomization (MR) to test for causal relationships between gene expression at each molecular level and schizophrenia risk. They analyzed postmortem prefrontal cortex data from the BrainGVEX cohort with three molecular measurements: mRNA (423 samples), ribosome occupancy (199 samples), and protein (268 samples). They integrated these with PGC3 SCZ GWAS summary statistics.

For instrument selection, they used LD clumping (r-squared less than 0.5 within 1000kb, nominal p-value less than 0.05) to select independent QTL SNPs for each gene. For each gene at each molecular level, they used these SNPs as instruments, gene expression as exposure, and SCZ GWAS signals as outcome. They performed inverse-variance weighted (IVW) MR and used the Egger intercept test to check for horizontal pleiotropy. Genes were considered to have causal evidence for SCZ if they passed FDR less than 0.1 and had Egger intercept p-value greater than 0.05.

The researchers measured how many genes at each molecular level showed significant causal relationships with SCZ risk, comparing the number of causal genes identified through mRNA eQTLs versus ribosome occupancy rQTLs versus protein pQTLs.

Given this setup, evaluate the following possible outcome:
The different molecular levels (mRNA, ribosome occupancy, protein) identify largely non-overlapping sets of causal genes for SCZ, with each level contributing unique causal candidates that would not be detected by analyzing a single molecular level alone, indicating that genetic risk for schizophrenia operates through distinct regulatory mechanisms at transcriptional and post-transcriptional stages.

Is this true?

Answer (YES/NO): YES